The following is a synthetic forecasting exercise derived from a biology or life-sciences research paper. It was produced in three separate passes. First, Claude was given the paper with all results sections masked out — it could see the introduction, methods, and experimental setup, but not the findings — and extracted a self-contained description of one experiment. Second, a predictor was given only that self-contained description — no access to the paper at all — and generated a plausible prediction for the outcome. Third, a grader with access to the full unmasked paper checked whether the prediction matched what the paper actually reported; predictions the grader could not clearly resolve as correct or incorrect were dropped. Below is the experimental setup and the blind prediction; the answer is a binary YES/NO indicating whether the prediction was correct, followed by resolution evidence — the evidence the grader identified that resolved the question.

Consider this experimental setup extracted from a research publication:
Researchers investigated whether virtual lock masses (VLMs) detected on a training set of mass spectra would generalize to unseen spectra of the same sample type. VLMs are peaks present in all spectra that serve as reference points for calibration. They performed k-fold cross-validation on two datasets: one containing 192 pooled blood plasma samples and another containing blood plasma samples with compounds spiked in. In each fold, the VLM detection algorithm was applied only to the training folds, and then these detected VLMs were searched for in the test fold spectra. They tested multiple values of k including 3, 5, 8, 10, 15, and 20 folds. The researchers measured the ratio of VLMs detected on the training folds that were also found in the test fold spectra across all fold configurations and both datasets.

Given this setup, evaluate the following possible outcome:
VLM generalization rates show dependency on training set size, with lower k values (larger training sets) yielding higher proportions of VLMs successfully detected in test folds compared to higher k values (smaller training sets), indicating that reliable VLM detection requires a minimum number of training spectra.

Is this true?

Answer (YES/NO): NO